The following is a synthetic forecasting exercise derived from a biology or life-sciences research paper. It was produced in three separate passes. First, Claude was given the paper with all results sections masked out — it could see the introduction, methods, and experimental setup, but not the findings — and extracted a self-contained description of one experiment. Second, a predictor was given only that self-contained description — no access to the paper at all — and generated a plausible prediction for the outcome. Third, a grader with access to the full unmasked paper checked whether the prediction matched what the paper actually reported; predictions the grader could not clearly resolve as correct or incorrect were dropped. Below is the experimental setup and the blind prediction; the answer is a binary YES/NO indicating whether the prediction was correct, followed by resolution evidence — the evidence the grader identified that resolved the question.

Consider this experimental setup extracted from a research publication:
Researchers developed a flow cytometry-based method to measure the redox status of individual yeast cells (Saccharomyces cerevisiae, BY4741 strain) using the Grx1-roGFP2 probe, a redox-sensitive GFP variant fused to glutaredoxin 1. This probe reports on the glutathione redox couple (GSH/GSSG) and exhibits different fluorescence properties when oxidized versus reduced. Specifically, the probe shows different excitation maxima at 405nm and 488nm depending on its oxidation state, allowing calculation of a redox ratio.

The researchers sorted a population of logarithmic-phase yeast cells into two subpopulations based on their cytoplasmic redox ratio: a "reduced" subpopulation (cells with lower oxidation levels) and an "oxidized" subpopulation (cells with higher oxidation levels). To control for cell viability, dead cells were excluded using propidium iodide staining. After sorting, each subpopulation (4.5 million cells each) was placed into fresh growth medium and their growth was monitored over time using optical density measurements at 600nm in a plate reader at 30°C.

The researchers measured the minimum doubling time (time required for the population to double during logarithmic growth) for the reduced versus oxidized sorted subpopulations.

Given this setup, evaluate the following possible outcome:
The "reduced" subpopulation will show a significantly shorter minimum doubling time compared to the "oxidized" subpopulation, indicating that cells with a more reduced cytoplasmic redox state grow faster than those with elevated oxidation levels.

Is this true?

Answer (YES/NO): YES